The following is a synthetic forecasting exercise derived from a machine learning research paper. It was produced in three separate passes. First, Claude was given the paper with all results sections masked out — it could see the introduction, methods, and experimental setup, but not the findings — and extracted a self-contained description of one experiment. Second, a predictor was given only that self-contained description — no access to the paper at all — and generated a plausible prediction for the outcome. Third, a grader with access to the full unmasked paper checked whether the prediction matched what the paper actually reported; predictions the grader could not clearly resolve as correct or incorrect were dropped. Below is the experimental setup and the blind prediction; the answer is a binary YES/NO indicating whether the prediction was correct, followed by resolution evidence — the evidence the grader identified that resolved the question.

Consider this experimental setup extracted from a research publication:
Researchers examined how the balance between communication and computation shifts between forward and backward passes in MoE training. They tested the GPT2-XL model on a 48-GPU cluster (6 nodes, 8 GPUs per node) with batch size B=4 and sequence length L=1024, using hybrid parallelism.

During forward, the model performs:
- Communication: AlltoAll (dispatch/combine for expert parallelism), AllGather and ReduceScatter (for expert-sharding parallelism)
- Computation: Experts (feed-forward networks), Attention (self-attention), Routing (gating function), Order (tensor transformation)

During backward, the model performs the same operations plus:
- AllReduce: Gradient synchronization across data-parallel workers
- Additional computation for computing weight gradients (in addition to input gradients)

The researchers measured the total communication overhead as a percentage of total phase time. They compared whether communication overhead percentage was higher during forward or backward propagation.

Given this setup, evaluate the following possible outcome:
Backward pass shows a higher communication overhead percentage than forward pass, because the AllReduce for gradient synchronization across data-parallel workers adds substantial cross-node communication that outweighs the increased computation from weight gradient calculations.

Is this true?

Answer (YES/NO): NO